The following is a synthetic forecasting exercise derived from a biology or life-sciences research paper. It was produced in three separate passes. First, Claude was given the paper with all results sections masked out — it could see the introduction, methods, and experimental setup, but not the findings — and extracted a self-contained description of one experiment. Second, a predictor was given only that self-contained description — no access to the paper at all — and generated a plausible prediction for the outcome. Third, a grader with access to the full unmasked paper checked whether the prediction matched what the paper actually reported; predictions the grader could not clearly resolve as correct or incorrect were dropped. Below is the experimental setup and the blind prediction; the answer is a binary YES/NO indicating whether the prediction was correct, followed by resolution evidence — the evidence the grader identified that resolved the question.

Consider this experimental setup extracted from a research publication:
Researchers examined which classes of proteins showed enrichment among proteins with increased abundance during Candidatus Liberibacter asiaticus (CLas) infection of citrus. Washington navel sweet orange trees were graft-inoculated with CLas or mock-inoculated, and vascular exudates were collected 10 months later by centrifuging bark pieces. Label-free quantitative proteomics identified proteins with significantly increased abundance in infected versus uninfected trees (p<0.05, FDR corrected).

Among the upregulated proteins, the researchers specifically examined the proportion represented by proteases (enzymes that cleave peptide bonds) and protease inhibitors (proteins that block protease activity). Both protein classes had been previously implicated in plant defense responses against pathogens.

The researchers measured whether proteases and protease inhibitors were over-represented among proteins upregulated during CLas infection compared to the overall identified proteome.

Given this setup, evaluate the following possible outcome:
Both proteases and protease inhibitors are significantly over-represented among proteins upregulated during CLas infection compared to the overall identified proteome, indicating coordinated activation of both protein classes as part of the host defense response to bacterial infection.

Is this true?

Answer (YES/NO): NO